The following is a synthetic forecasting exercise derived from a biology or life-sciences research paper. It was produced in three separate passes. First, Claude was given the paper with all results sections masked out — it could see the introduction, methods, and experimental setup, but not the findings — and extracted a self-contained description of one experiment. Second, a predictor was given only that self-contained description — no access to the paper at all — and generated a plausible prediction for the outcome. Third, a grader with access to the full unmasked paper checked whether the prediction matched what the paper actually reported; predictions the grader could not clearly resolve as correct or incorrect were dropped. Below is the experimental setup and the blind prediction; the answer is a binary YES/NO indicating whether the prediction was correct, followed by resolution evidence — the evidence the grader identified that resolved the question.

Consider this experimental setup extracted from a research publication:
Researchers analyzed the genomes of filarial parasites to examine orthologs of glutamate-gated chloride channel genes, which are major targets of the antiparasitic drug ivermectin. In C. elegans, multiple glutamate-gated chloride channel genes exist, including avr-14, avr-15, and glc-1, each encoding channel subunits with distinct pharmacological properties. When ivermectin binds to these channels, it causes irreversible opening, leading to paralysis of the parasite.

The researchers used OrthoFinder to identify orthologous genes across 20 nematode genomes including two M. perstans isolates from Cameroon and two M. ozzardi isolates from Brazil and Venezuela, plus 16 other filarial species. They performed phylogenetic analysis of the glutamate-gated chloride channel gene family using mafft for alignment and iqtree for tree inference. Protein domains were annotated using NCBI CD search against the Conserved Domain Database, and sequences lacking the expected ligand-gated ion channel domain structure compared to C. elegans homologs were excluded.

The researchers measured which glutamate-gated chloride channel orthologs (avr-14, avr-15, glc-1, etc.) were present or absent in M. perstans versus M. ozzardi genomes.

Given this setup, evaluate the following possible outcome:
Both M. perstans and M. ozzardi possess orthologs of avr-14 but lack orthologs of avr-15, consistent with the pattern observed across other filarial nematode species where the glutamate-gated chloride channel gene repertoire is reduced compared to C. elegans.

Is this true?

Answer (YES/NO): NO